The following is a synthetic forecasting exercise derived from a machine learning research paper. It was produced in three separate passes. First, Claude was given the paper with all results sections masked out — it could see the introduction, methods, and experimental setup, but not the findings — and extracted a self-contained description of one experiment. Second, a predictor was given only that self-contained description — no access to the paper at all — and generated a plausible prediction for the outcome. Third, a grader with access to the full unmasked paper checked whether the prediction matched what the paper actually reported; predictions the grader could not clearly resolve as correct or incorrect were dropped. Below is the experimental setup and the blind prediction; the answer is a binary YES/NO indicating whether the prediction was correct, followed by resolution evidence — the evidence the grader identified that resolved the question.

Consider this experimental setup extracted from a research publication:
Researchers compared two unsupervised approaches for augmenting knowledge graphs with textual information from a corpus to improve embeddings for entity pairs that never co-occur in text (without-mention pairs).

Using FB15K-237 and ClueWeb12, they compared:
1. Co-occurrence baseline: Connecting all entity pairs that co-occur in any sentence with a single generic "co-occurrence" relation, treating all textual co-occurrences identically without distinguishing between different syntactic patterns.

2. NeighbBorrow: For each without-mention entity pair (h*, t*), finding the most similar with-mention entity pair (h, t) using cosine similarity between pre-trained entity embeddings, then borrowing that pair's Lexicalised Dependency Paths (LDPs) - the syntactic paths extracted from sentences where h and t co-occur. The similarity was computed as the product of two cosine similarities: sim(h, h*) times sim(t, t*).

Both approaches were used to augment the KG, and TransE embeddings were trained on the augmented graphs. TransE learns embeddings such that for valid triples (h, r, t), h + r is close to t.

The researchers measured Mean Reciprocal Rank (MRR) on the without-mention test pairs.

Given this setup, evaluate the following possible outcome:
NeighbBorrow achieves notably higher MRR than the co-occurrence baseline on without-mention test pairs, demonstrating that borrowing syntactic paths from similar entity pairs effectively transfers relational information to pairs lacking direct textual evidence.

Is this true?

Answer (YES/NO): NO